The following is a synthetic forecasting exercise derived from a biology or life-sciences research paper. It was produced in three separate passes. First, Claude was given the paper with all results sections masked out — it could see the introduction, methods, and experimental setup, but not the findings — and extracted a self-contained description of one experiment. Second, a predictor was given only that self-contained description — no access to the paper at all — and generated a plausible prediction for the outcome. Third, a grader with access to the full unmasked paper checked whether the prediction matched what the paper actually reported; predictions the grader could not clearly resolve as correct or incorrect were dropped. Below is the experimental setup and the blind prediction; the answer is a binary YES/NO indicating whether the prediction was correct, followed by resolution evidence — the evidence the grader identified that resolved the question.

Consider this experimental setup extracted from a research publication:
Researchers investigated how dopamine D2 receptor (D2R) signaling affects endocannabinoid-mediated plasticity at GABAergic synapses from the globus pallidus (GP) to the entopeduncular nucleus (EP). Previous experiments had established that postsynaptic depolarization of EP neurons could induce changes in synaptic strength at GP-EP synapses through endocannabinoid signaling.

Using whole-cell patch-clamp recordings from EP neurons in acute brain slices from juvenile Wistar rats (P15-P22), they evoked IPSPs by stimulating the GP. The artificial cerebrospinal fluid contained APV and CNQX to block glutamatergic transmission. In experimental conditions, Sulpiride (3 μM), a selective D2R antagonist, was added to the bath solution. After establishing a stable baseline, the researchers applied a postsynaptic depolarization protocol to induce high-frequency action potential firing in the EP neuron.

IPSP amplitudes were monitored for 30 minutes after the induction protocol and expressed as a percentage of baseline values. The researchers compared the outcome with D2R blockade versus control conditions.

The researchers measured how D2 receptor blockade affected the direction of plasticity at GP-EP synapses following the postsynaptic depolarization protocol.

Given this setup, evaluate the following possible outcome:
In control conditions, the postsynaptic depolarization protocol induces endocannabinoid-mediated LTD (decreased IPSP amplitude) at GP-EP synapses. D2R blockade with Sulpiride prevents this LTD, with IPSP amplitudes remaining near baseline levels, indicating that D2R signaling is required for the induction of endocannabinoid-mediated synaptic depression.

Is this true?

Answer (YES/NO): NO